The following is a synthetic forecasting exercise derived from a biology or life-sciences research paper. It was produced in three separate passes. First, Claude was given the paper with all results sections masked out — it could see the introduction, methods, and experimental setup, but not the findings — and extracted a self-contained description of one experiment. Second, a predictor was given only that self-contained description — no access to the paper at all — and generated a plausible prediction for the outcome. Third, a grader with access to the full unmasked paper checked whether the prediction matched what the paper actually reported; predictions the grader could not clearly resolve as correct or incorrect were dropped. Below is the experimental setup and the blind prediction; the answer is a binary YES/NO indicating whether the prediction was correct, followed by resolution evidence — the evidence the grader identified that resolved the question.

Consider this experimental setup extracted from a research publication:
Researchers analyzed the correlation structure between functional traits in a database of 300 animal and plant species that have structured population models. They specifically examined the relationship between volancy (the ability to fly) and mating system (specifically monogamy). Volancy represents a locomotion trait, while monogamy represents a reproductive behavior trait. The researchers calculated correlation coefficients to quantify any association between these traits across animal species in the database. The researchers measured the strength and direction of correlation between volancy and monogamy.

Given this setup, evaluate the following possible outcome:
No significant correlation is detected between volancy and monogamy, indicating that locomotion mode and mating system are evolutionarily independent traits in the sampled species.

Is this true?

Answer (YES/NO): NO